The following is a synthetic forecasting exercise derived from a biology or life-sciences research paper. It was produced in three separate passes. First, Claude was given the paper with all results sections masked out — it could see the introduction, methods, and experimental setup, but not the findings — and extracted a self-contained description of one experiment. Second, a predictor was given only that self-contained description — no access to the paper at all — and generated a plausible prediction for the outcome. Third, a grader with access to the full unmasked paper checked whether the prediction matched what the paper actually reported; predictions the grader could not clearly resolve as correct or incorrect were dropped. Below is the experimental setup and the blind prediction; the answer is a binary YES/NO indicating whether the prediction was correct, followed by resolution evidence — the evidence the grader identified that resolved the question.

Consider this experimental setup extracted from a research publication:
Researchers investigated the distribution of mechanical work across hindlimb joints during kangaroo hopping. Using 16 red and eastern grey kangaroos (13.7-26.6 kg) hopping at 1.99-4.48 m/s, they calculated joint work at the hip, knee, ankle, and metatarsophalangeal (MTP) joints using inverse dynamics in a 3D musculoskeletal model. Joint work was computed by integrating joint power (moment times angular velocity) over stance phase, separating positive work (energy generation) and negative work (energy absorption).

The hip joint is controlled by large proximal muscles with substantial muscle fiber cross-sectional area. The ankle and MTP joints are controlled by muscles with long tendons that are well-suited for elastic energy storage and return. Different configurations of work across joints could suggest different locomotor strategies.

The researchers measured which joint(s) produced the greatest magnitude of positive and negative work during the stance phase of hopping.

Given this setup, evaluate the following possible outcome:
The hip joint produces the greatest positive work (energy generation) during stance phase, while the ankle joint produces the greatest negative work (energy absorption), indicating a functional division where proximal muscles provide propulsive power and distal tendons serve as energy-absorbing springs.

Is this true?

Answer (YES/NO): NO